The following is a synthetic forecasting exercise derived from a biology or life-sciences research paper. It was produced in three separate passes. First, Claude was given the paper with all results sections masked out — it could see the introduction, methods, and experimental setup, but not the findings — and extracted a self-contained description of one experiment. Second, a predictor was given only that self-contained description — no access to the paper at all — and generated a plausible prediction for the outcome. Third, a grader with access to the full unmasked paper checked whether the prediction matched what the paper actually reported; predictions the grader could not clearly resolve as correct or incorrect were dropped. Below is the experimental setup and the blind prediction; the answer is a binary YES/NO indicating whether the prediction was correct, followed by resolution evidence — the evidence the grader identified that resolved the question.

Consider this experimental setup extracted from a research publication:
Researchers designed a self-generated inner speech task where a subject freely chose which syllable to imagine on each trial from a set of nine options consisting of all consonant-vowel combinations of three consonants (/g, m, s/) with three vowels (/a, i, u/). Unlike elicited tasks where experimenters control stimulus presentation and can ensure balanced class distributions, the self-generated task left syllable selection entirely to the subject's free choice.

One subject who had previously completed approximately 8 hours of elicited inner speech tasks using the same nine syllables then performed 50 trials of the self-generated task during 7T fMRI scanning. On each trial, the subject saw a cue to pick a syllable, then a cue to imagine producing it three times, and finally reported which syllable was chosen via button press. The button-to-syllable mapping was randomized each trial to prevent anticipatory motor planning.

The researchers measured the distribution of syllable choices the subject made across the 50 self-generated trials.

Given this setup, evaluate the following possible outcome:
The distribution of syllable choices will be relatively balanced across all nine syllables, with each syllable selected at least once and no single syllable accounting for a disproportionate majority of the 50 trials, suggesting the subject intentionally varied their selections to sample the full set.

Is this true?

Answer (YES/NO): NO